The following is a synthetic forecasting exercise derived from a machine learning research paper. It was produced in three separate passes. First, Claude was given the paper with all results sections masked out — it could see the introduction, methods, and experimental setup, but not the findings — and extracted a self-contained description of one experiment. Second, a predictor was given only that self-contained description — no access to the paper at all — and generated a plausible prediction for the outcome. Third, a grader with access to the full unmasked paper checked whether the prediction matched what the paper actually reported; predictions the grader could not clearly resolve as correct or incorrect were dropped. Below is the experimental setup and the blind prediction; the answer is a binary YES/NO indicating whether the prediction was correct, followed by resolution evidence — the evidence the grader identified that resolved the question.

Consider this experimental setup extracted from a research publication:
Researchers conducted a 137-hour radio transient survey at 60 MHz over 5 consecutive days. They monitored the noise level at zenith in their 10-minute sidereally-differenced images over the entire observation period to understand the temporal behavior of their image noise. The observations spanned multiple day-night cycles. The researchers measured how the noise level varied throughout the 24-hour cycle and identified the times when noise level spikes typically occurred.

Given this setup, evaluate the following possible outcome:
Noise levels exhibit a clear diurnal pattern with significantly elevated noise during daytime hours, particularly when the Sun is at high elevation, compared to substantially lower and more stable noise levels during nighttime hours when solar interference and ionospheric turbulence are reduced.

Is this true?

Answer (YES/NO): YES